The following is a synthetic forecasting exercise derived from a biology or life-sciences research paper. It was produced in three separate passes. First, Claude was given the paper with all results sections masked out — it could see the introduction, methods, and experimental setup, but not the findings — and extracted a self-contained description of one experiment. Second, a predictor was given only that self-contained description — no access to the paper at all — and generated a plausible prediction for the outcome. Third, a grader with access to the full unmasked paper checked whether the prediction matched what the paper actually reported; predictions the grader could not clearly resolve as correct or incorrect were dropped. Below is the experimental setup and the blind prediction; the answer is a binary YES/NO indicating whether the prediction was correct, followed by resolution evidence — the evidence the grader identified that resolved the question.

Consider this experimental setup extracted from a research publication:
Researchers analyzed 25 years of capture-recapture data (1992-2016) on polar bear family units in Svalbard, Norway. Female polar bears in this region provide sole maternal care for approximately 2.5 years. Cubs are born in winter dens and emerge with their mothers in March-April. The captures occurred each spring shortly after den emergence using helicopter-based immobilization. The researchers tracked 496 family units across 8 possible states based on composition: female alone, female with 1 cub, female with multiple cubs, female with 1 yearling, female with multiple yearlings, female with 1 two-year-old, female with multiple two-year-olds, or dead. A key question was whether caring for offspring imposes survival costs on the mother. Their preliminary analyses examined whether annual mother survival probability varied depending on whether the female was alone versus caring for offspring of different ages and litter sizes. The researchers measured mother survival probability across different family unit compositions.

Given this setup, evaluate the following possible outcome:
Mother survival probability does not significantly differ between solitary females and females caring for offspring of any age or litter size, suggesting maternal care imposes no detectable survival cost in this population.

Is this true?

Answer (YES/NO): YES